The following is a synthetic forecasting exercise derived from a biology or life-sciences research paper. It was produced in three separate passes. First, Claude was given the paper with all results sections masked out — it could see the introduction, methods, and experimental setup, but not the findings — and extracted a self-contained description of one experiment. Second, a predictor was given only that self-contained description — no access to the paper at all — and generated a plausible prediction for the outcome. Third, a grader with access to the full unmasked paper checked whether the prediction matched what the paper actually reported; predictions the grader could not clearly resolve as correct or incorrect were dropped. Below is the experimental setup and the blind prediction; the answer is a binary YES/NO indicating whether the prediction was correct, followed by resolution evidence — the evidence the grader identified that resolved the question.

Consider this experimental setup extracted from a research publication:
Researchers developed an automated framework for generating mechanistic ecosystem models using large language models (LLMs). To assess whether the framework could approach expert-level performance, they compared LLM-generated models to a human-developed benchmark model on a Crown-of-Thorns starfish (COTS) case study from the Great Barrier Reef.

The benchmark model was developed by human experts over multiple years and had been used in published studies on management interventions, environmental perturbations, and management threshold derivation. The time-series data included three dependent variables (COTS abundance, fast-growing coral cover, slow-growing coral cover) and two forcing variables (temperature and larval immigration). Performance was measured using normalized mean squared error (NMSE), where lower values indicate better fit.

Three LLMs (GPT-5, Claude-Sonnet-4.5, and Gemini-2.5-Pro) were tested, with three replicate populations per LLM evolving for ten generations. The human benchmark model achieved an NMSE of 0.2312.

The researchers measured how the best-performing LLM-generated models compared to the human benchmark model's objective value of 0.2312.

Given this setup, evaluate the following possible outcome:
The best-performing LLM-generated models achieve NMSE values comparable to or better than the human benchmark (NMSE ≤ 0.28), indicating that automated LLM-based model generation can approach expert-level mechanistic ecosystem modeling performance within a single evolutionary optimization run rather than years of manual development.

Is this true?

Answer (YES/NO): NO